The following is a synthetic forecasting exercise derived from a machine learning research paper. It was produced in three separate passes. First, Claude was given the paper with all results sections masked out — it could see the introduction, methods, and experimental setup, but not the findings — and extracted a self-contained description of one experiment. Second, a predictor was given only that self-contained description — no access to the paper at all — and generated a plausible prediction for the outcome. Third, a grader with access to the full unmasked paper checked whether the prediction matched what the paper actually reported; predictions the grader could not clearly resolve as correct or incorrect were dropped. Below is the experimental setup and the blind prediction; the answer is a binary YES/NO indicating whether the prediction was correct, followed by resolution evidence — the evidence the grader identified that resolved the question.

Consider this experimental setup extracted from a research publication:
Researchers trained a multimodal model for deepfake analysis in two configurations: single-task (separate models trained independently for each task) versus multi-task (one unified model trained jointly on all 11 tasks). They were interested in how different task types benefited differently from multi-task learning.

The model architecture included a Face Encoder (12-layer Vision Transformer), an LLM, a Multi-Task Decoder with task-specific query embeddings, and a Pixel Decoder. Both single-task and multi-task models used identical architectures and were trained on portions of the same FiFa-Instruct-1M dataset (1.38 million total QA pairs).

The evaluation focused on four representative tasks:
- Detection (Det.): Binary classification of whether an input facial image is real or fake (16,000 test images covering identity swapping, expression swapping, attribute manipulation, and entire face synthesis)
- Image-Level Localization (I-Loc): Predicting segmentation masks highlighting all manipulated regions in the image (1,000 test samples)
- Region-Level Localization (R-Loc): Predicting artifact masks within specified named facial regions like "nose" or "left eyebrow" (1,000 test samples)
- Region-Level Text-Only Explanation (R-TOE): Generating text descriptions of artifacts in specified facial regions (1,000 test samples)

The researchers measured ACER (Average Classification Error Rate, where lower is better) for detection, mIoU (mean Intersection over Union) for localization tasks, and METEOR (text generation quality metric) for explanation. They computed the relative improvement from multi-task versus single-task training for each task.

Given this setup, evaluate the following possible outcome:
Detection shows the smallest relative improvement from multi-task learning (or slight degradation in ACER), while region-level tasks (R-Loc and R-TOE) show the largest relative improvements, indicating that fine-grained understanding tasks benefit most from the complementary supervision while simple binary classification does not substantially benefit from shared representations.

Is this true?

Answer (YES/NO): NO